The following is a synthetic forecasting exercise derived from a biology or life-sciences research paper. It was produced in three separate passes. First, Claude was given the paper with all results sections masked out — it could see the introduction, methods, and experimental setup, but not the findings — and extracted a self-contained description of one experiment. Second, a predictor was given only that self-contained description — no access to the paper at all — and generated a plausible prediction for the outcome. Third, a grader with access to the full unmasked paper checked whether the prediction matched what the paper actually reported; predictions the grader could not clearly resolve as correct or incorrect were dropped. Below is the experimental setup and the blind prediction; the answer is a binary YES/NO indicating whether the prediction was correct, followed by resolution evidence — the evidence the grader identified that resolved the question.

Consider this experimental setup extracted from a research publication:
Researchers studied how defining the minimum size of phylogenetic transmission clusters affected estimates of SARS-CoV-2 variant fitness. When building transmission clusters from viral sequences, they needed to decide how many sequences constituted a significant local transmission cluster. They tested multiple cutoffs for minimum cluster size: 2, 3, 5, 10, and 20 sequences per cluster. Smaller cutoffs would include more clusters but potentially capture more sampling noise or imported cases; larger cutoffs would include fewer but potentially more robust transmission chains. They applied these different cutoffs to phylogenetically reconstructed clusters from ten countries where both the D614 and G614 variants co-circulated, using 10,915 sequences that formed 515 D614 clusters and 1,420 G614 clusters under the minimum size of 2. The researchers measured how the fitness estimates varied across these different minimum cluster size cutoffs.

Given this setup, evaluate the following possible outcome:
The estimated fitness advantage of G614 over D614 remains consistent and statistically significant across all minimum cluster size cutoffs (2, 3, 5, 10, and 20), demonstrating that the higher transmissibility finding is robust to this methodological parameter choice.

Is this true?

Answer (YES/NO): YES